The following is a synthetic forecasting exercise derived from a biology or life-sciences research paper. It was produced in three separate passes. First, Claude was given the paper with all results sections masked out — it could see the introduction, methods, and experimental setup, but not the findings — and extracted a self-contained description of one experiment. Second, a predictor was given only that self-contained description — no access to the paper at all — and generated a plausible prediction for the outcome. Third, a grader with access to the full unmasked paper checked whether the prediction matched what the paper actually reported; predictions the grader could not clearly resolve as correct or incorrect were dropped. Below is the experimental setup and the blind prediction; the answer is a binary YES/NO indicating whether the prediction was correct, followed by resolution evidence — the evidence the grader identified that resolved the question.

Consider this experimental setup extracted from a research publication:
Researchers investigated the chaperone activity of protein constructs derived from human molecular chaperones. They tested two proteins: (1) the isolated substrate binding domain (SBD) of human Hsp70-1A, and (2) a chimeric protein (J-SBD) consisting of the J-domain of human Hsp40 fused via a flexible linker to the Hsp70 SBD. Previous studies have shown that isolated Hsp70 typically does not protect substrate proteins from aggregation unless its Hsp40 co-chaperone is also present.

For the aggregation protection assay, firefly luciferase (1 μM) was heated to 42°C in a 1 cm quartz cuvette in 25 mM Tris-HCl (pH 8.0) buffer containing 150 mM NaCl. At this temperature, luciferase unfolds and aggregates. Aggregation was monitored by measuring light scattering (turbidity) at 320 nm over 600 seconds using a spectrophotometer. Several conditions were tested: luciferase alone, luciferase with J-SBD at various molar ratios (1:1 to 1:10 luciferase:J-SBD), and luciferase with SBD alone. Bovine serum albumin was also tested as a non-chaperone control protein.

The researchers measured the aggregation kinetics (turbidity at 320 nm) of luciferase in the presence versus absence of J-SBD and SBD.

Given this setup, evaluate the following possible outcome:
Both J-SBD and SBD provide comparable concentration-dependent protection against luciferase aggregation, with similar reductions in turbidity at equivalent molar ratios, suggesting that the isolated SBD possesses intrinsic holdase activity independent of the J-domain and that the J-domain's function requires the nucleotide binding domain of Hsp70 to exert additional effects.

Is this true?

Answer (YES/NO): NO